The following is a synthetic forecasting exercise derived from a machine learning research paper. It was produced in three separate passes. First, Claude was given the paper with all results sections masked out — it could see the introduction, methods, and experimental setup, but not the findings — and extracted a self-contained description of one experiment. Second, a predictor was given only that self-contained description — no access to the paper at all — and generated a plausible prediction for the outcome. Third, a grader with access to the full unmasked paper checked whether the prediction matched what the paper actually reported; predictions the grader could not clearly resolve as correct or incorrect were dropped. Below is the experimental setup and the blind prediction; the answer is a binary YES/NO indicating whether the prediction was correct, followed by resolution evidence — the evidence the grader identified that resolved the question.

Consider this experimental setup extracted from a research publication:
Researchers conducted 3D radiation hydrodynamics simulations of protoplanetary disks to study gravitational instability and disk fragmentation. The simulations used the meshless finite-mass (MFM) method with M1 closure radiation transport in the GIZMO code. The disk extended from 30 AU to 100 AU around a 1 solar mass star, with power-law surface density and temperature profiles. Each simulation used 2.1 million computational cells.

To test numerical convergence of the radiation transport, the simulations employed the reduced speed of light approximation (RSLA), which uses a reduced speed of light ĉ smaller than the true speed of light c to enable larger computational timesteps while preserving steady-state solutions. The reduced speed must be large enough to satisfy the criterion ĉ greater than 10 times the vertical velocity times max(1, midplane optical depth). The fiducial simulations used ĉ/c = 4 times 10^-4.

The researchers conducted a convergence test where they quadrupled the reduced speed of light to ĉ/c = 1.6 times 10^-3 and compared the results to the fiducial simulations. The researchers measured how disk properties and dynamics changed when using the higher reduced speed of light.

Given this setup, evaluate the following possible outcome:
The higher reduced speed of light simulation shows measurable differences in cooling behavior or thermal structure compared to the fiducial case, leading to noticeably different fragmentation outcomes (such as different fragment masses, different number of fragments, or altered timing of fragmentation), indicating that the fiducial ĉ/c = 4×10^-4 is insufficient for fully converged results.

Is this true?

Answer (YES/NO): NO